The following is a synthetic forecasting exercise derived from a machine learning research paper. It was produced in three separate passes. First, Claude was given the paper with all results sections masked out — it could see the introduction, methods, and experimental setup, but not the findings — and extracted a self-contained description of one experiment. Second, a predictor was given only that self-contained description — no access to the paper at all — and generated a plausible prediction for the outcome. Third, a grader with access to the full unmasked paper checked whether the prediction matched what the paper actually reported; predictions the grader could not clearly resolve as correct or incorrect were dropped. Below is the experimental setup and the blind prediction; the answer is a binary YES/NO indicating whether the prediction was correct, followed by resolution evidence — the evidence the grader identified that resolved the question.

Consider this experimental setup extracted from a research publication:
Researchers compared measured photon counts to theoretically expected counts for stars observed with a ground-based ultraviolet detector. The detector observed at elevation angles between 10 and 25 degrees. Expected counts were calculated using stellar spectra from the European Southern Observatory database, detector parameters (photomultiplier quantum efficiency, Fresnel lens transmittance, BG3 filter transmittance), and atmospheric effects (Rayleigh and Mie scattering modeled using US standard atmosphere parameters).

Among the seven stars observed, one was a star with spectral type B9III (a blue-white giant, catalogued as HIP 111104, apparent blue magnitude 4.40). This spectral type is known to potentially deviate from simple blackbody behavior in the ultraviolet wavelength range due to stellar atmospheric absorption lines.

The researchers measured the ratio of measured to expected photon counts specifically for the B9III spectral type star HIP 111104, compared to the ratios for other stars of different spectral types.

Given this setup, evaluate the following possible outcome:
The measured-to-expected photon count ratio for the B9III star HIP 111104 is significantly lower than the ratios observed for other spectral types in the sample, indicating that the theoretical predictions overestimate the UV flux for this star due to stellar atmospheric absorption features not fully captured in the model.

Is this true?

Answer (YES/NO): NO